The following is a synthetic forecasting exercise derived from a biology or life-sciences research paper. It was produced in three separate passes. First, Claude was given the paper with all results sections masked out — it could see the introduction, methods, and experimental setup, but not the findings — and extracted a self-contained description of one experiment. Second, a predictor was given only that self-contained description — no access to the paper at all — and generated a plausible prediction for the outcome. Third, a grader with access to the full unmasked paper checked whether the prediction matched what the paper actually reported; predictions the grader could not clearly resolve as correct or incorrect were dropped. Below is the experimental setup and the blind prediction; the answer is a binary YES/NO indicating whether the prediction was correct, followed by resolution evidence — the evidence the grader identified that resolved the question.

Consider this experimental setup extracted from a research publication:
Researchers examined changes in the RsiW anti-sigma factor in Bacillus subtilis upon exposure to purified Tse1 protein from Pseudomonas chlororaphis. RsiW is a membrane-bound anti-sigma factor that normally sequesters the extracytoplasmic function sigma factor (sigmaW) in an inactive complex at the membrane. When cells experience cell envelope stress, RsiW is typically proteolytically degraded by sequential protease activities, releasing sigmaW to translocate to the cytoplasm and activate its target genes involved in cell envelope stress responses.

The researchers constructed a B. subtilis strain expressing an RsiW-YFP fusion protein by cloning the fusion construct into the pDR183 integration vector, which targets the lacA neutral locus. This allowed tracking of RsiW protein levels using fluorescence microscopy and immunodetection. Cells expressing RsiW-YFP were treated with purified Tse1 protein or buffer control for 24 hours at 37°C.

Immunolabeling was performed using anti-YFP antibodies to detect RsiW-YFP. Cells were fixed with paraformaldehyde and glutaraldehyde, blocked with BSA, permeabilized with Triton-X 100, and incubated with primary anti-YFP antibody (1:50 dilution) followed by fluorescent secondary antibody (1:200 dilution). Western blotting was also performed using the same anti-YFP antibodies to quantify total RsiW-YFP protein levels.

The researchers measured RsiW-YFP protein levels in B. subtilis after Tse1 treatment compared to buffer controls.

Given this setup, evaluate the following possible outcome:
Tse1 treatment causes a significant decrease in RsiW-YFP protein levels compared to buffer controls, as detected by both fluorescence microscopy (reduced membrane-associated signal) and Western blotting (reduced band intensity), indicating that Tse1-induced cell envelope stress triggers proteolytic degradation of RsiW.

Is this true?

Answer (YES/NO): YES